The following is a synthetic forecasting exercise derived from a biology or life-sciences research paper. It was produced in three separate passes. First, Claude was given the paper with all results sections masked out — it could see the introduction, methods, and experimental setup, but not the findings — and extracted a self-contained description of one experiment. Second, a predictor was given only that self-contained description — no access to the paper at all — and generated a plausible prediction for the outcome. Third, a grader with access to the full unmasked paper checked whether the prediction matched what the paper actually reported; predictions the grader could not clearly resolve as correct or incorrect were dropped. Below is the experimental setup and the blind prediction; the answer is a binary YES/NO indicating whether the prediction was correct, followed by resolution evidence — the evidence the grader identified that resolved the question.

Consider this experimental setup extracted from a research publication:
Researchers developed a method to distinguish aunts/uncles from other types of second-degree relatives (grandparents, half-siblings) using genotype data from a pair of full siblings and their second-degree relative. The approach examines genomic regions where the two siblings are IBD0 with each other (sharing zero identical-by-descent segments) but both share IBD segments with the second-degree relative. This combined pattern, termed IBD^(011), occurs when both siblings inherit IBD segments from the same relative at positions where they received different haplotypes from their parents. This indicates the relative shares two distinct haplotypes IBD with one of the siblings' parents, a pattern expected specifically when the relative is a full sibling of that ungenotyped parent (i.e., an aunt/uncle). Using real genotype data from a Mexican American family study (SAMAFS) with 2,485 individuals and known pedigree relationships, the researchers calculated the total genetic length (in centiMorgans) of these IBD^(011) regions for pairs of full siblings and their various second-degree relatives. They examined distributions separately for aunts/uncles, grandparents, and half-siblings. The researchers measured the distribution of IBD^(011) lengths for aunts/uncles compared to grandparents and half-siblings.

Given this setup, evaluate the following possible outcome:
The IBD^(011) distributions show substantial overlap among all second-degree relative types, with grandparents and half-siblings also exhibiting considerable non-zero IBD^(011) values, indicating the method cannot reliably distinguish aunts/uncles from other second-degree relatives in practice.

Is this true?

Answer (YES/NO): NO